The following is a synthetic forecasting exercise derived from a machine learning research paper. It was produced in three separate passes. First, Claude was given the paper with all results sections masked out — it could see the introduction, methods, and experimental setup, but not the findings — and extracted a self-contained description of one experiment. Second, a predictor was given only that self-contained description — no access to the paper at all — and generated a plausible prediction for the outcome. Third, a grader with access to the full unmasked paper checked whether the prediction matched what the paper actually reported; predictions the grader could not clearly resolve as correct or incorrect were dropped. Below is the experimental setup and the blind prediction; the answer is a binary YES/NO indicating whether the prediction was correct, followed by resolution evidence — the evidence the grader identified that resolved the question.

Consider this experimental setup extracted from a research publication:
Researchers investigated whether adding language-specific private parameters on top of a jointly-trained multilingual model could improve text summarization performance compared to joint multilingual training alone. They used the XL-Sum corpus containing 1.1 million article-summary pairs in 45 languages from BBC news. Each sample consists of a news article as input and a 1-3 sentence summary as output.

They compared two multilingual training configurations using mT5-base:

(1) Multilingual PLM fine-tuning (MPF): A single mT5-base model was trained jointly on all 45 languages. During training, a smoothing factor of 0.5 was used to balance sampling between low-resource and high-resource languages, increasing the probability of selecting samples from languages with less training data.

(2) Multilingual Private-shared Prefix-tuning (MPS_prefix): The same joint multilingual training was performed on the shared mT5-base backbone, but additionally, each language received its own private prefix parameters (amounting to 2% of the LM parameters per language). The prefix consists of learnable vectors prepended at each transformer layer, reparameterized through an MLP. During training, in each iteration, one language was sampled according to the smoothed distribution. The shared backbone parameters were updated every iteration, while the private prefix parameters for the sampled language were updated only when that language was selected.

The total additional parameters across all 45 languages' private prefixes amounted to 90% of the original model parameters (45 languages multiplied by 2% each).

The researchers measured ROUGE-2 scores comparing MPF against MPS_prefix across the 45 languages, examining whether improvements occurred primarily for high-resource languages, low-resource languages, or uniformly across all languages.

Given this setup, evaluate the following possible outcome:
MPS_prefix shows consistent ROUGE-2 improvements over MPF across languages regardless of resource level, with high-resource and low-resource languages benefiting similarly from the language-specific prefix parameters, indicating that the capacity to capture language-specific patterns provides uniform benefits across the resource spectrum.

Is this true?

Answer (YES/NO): NO